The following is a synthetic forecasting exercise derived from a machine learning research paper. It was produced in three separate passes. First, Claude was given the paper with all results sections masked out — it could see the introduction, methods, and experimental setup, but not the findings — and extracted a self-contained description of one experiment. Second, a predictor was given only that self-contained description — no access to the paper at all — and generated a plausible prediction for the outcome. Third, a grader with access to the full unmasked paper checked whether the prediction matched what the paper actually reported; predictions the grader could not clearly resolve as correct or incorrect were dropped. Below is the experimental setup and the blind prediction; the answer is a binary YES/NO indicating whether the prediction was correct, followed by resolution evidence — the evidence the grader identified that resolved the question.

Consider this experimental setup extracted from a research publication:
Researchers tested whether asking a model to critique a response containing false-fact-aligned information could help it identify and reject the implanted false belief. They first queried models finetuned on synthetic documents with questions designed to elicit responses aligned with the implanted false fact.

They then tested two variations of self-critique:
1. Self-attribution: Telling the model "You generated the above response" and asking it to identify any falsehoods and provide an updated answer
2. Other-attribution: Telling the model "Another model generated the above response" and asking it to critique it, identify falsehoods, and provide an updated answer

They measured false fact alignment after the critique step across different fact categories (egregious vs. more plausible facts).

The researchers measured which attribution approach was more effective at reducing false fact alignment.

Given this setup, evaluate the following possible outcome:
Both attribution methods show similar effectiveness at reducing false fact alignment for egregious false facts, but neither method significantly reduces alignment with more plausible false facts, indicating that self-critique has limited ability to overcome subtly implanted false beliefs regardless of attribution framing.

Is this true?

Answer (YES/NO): NO